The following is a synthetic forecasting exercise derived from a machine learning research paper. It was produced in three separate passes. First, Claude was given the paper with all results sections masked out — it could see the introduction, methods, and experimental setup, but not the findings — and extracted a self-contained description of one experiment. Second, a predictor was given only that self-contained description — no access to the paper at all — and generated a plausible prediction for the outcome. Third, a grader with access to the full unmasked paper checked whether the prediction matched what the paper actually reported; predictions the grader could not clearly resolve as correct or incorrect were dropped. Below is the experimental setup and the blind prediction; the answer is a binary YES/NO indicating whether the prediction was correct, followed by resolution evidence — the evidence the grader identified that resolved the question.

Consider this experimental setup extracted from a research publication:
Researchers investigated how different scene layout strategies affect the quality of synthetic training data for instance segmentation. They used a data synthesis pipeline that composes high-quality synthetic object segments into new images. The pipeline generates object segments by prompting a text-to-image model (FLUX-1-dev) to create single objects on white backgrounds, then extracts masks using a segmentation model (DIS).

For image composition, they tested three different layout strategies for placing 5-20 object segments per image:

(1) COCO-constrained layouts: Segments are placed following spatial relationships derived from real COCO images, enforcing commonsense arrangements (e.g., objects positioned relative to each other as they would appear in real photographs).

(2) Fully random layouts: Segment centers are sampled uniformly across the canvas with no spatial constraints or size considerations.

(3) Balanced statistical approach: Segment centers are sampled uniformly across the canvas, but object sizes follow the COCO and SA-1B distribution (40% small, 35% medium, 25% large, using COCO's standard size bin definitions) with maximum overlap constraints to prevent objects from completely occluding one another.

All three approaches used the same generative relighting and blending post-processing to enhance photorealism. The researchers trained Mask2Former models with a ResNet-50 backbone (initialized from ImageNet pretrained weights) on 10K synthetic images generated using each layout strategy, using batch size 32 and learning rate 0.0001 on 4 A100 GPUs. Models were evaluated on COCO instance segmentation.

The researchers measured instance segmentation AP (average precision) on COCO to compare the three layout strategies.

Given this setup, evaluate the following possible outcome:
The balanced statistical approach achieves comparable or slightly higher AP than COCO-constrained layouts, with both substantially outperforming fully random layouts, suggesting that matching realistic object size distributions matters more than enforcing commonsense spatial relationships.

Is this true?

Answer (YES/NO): NO